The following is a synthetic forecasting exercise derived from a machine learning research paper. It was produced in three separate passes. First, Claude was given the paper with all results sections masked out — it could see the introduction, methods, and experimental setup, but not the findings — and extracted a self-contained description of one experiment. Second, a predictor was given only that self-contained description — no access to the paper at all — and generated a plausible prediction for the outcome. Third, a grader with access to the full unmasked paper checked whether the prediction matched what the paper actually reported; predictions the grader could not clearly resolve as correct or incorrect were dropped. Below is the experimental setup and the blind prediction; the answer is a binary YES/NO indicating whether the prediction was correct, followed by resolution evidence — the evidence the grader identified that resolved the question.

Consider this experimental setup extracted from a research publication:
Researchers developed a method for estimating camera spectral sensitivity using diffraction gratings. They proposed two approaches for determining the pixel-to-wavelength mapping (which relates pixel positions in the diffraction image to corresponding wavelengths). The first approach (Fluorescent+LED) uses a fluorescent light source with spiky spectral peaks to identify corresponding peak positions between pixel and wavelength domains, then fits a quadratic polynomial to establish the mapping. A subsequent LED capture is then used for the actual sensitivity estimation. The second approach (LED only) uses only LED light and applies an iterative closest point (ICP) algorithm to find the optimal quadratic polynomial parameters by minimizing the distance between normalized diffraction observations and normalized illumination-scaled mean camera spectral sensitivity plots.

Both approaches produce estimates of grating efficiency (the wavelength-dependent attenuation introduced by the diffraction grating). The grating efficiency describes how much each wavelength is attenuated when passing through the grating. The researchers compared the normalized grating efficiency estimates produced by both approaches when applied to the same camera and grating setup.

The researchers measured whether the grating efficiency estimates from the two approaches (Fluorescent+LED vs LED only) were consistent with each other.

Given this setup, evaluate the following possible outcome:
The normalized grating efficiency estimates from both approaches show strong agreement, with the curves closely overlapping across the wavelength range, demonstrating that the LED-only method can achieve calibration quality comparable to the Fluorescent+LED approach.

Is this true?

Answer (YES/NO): YES